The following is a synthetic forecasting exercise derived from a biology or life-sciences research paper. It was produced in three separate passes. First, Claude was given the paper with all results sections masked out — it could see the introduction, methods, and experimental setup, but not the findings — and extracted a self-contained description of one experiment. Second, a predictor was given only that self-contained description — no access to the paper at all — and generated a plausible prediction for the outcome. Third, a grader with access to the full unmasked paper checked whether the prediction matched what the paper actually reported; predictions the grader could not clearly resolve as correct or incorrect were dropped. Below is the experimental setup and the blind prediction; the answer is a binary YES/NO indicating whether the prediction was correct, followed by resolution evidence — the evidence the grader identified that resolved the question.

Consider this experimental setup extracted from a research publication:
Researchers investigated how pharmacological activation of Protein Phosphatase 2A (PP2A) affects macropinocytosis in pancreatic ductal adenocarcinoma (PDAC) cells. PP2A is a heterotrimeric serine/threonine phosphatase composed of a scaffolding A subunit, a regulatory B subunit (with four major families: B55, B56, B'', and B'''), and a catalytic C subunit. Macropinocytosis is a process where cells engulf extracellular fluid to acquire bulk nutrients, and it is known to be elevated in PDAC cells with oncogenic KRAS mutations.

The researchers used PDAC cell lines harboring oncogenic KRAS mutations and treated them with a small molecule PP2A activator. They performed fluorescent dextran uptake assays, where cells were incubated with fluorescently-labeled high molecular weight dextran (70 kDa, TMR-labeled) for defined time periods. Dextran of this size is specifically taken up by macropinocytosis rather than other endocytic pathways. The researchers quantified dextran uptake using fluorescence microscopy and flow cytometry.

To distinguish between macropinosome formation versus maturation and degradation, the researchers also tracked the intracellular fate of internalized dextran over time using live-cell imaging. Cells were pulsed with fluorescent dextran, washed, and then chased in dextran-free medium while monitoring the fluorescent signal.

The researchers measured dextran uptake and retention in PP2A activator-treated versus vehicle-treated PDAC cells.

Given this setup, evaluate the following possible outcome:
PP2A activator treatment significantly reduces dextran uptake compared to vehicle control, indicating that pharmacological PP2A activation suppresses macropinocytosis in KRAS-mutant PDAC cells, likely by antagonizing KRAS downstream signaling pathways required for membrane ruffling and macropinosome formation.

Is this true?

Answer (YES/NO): NO